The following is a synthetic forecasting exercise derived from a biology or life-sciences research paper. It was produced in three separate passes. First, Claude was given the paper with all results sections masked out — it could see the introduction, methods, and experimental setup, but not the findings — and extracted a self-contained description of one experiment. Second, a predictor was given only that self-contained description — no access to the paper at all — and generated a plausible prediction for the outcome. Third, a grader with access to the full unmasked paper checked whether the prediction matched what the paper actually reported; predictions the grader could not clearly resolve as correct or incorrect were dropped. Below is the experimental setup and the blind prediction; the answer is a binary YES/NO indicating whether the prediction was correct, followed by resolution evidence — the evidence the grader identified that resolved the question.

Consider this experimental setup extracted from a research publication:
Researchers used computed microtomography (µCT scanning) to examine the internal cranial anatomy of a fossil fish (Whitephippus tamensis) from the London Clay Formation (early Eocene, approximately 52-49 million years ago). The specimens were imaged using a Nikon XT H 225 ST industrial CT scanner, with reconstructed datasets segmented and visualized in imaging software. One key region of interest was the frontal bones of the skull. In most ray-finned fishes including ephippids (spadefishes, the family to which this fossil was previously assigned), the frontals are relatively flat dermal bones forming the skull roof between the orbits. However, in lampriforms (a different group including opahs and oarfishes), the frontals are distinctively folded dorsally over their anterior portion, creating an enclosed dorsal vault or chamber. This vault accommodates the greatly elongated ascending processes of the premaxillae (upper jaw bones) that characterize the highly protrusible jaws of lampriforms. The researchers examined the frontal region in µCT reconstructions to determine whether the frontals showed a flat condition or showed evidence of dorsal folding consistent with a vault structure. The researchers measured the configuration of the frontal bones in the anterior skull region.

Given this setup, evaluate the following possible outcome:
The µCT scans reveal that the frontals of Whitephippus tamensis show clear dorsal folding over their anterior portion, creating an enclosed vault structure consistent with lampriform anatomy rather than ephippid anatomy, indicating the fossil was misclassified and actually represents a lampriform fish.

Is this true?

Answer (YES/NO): YES